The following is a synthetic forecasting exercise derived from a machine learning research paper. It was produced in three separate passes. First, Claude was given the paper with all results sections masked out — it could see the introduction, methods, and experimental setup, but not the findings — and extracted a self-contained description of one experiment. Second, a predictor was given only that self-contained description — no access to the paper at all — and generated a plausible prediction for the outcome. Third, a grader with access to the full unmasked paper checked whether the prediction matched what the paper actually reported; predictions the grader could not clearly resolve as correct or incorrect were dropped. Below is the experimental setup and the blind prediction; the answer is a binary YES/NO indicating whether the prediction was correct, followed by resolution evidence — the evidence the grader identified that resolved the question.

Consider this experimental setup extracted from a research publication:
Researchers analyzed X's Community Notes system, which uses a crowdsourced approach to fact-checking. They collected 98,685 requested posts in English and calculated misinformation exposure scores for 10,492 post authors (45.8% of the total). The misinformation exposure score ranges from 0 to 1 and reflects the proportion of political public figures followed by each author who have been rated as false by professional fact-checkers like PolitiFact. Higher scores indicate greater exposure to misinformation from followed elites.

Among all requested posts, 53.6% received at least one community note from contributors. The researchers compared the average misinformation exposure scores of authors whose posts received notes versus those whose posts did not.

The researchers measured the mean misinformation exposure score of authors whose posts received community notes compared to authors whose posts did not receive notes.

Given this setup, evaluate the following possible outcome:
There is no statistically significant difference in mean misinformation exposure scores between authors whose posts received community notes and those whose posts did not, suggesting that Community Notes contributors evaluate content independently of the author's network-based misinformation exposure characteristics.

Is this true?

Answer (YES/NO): NO